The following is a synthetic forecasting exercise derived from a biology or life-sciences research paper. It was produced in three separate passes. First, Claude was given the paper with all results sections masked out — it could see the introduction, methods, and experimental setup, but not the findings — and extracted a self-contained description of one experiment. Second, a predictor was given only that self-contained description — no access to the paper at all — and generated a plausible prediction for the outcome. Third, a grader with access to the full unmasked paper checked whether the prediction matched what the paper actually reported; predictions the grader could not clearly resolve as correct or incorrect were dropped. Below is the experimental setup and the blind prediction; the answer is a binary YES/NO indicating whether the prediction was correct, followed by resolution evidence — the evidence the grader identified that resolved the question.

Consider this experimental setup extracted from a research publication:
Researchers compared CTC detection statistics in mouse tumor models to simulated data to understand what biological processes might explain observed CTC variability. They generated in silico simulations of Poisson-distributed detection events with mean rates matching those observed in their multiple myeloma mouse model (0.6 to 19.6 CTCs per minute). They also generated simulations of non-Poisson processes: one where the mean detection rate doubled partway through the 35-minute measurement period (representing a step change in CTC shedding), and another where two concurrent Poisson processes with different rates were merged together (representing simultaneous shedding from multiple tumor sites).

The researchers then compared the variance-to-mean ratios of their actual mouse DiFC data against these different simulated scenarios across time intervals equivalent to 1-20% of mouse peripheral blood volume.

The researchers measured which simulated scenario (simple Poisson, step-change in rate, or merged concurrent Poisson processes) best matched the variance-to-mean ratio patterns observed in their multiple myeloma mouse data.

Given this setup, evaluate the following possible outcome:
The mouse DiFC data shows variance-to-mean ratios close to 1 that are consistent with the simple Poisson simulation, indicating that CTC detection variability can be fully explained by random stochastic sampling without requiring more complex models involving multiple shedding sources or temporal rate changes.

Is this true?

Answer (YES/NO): NO